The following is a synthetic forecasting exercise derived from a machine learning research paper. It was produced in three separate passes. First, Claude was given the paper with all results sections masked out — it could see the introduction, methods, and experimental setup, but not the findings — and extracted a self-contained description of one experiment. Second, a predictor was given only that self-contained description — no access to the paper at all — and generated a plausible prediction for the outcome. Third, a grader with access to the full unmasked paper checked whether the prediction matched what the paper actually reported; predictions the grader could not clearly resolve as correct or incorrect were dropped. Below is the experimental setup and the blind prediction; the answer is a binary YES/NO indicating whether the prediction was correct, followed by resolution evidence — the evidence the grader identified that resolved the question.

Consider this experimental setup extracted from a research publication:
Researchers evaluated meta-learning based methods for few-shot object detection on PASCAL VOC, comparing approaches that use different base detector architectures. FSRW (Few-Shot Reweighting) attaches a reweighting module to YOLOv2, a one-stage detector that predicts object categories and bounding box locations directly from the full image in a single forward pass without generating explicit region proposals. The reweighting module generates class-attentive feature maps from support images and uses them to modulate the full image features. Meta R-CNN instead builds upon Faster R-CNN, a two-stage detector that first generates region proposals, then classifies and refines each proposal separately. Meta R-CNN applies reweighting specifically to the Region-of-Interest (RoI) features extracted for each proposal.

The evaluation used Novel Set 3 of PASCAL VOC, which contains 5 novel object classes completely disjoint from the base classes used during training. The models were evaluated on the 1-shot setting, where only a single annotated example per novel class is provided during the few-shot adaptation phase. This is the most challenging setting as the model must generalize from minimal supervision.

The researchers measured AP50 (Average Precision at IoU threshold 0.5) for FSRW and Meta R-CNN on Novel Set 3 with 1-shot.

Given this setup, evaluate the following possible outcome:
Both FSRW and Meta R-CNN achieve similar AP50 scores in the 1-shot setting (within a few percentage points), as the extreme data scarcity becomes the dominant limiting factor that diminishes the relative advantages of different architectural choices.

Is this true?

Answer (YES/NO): NO